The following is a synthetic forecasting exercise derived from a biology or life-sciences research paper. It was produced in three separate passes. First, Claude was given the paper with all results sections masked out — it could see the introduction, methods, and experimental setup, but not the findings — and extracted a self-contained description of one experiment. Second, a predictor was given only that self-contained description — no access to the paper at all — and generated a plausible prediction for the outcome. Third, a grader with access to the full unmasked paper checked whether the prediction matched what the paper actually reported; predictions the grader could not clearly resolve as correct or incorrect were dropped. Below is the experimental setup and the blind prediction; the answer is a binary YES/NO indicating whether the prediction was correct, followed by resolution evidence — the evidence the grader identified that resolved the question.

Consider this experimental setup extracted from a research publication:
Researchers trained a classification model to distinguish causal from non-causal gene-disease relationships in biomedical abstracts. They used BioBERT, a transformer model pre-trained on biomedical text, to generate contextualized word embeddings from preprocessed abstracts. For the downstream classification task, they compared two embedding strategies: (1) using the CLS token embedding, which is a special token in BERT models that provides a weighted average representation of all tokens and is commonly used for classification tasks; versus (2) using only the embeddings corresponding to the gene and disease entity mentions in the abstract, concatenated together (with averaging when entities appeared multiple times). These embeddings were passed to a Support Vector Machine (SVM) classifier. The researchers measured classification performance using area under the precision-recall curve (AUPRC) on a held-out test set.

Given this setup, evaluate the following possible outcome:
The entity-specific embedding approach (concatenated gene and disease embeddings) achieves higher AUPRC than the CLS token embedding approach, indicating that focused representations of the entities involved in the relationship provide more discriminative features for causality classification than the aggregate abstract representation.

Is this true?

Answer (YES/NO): YES